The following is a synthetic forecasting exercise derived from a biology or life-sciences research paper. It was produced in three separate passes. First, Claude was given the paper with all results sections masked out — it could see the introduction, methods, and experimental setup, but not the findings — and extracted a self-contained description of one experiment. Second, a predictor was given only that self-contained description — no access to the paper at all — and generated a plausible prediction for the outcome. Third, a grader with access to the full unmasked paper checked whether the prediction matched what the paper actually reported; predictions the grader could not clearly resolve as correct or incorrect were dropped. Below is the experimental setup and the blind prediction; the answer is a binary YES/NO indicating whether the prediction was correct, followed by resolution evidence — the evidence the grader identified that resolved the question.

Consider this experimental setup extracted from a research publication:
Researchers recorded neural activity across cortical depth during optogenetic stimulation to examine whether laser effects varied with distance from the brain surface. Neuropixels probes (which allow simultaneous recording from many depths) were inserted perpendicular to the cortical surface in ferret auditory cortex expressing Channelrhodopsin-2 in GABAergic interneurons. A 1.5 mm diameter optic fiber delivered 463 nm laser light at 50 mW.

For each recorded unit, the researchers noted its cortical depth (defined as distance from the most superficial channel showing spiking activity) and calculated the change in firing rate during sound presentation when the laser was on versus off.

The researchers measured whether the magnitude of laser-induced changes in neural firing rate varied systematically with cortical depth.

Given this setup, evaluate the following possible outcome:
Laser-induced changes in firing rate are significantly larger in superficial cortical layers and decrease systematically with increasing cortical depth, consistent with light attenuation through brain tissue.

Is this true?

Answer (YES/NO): NO